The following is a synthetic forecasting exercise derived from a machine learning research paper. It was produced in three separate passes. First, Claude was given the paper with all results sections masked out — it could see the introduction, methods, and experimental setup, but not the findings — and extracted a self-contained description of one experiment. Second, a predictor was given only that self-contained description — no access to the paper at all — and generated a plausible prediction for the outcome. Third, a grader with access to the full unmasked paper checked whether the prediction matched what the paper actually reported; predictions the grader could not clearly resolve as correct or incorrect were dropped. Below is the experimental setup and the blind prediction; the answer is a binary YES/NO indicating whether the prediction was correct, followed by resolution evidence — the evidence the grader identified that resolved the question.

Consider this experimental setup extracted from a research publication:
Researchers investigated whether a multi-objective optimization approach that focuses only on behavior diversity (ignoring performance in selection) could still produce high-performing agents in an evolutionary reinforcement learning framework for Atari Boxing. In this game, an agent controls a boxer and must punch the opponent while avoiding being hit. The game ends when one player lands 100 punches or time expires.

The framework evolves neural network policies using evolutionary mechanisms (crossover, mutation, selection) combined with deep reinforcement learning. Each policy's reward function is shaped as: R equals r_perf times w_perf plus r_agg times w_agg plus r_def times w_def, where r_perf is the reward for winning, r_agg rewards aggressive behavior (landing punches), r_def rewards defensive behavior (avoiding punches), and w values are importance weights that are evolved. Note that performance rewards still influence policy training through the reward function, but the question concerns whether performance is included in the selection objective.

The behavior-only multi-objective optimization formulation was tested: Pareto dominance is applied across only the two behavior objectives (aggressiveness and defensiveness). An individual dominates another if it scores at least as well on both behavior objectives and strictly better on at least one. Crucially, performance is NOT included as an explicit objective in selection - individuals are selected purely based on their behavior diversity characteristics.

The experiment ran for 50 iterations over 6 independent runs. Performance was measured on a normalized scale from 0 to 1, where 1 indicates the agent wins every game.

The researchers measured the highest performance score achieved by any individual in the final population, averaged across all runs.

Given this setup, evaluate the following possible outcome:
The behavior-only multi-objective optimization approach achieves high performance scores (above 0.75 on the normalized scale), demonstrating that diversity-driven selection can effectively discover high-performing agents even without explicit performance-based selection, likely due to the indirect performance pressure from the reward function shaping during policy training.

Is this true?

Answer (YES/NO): YES